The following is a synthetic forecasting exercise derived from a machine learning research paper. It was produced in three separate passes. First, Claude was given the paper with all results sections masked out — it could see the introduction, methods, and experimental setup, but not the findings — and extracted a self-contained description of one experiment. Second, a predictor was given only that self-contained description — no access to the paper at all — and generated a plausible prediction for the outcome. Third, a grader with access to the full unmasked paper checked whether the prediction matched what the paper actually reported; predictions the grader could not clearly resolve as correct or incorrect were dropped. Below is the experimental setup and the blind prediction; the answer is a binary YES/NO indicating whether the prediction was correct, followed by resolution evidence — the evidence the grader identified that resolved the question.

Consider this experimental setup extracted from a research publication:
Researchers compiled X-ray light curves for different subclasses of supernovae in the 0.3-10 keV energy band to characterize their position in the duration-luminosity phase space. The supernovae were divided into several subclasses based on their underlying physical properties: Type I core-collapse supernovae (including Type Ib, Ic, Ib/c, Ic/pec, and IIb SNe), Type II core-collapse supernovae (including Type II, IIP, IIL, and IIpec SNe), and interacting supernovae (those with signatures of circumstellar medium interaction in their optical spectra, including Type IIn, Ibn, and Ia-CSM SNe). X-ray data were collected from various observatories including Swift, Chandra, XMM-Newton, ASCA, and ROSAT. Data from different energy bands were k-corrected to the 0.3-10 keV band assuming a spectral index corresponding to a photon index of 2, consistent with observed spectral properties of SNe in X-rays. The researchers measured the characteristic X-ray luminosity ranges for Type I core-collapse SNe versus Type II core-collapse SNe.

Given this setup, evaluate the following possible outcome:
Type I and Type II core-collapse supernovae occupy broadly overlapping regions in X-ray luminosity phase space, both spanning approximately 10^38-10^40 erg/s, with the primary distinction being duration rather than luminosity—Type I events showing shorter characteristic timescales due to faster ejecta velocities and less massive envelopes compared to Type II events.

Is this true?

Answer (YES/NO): NO